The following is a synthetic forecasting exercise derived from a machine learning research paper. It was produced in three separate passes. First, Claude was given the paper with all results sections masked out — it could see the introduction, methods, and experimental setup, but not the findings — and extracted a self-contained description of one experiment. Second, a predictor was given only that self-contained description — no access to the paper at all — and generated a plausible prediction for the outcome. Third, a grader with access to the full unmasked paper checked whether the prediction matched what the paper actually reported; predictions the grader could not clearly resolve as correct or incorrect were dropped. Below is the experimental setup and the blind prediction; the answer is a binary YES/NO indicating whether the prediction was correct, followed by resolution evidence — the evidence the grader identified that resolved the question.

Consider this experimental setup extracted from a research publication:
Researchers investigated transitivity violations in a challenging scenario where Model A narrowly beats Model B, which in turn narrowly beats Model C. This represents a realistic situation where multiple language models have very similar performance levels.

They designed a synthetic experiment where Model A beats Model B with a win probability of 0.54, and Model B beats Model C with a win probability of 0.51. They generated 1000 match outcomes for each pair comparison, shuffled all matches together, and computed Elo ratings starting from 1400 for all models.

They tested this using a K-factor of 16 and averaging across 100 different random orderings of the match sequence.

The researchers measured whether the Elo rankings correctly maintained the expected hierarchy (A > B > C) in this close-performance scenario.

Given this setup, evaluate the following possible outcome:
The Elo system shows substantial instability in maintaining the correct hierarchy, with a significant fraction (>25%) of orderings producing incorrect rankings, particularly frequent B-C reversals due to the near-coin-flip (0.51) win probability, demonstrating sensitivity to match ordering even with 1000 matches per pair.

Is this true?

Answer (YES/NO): NO